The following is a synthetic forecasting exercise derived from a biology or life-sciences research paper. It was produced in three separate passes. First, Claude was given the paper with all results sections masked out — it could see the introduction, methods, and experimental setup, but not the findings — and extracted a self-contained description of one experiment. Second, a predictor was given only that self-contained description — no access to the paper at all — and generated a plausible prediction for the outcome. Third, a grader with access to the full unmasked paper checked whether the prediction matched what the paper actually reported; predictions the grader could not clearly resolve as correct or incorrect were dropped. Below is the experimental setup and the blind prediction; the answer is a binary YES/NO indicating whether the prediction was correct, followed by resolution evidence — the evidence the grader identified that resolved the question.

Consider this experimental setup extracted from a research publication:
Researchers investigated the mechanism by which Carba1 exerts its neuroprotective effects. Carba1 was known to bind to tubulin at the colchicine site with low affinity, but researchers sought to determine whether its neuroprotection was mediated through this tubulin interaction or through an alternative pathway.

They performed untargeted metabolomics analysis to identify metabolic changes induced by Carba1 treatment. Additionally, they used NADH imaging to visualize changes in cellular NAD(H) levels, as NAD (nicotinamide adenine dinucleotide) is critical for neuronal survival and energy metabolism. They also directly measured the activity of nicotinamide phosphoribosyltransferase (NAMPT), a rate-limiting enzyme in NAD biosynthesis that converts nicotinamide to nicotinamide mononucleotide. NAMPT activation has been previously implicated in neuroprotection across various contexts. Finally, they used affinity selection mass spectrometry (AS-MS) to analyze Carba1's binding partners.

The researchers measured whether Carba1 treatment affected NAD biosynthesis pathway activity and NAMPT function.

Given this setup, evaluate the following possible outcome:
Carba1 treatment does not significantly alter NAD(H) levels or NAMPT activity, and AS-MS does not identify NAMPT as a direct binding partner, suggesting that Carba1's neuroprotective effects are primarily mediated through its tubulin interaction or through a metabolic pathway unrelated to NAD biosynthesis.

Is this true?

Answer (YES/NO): NO